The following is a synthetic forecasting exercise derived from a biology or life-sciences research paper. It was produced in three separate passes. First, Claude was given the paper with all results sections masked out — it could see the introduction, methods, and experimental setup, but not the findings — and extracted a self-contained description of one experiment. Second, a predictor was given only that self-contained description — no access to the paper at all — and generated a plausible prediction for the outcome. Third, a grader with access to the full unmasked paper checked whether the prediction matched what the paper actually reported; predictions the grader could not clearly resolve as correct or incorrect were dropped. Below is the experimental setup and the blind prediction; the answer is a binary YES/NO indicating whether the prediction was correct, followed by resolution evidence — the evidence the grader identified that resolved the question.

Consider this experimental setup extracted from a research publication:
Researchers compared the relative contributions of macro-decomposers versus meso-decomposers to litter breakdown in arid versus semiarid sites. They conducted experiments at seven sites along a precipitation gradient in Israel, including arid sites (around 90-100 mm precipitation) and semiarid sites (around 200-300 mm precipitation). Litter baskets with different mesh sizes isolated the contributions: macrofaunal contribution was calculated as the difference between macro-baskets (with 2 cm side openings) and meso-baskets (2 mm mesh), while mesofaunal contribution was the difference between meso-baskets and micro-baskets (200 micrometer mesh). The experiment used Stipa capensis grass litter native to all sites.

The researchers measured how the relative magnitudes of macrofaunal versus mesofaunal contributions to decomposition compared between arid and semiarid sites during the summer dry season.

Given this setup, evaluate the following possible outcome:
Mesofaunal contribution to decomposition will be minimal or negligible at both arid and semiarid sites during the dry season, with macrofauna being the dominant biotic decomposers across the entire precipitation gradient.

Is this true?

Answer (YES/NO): NO